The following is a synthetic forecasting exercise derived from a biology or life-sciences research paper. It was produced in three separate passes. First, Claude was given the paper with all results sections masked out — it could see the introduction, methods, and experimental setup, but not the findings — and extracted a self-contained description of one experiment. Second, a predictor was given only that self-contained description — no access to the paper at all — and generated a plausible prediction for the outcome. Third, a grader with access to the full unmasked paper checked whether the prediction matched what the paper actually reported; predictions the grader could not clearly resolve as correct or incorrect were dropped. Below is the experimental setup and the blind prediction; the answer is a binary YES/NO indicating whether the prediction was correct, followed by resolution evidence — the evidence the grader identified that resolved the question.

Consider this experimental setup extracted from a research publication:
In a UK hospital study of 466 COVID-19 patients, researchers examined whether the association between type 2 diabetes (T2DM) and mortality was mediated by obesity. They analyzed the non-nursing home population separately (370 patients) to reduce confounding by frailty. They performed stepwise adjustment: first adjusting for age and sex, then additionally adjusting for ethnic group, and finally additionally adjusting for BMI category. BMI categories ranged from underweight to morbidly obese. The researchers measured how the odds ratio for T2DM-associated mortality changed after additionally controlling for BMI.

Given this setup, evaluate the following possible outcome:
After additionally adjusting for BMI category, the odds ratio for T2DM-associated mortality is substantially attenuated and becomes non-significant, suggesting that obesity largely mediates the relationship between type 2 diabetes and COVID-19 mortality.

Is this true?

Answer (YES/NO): YES